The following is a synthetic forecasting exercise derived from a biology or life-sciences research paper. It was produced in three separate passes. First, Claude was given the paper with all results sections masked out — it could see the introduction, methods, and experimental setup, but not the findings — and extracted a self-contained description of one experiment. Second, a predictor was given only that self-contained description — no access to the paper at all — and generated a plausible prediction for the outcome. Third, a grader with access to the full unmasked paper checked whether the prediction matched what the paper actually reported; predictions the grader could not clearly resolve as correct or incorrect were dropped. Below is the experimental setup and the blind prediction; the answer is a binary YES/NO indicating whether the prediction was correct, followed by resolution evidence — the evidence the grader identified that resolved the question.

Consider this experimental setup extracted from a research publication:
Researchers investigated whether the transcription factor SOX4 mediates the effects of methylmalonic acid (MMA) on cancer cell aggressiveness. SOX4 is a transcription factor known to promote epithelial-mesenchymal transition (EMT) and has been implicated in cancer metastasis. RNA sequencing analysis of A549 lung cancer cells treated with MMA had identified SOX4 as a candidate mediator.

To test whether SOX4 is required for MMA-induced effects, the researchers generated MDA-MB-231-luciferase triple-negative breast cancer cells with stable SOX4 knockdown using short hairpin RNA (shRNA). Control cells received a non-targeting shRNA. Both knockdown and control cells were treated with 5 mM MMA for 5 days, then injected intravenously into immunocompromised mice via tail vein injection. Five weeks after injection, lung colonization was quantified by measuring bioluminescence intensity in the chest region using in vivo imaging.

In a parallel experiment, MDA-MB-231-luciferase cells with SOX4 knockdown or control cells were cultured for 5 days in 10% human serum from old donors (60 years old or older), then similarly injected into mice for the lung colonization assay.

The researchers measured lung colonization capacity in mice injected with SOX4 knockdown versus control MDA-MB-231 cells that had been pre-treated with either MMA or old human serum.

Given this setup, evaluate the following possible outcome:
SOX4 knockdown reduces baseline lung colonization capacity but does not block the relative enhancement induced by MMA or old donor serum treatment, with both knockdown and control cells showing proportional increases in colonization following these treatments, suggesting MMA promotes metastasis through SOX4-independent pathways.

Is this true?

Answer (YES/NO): NO